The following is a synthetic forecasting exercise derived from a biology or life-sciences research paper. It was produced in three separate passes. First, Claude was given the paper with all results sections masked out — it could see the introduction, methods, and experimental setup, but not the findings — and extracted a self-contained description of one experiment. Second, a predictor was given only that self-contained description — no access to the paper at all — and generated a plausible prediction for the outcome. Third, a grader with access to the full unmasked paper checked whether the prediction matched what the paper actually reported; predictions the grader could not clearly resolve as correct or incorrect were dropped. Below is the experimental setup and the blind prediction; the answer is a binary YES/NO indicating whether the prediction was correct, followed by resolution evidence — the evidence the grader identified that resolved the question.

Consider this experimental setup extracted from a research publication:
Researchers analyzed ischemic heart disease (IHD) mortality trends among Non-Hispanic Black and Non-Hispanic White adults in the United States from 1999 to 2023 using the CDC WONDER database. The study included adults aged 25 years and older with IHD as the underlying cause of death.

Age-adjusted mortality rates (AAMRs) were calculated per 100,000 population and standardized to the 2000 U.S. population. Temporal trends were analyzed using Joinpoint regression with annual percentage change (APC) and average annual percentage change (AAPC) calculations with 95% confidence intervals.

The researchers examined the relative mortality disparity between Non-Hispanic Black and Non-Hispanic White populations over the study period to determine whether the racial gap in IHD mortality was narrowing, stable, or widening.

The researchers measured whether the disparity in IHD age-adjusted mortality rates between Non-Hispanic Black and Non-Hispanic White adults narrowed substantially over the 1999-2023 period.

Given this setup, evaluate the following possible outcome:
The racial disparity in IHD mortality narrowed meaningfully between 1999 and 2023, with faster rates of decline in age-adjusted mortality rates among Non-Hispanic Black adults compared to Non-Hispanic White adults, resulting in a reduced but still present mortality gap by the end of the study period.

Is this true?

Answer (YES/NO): NO